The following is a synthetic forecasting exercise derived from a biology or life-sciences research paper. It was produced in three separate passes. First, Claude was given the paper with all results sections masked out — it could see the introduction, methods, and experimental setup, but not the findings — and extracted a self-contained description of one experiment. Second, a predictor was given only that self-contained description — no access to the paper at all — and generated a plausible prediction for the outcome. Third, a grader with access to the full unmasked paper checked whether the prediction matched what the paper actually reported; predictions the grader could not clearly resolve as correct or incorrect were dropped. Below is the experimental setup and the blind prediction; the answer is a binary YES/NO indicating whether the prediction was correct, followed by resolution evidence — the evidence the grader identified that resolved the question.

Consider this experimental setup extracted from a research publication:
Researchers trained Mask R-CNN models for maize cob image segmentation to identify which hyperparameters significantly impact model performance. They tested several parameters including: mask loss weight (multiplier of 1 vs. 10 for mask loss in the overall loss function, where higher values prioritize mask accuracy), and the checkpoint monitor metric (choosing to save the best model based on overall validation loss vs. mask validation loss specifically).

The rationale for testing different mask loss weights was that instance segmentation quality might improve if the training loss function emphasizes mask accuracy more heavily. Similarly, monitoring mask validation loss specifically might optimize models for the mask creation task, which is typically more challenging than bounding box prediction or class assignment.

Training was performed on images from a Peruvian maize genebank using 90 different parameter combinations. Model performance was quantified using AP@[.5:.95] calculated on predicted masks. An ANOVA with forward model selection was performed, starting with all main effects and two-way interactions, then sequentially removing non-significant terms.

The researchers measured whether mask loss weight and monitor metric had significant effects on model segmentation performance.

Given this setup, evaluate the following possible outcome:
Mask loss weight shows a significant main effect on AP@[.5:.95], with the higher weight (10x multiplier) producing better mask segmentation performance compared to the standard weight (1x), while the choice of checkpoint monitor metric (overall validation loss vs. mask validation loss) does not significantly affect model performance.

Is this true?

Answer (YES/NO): NO